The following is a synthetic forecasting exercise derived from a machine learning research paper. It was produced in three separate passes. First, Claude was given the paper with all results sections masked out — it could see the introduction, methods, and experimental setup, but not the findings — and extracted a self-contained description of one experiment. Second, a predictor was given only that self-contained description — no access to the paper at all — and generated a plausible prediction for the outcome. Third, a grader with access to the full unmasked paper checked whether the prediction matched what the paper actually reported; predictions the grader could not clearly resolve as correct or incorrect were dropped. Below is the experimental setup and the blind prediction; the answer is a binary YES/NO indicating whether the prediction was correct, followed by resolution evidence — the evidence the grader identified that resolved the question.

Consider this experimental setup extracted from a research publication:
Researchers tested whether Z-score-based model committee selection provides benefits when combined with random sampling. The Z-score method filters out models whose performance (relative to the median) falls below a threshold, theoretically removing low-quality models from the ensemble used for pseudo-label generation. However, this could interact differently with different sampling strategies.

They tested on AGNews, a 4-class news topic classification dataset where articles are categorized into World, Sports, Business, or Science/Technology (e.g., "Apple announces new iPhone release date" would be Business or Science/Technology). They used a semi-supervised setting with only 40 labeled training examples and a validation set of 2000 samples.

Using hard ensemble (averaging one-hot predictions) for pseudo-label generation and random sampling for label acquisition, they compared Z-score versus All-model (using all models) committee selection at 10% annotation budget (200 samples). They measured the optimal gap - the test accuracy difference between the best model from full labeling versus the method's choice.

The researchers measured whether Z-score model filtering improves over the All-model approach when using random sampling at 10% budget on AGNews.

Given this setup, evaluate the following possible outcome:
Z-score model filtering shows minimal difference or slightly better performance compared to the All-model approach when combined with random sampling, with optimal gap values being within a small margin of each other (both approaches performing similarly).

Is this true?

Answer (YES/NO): YES